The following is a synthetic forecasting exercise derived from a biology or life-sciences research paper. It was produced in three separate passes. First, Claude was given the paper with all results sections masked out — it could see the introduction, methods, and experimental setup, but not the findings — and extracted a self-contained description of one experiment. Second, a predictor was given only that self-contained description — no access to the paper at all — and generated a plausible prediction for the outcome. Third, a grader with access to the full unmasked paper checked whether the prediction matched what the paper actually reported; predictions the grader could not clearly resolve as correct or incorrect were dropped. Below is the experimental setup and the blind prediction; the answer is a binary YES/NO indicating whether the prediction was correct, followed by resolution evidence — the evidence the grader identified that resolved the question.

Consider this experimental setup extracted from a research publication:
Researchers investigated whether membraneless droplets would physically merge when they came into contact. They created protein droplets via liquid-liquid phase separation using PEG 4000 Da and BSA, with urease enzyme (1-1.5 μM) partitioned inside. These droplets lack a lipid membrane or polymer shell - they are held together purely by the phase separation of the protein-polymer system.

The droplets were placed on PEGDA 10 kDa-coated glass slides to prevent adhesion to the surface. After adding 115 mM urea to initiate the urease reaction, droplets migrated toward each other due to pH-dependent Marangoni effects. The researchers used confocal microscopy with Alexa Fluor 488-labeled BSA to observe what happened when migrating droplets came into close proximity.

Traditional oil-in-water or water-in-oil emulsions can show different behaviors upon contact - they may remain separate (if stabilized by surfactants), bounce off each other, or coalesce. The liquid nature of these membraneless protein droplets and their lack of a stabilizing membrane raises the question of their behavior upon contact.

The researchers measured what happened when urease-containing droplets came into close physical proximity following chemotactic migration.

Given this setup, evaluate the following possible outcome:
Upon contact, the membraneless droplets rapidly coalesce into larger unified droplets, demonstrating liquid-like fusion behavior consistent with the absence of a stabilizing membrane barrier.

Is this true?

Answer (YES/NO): YES